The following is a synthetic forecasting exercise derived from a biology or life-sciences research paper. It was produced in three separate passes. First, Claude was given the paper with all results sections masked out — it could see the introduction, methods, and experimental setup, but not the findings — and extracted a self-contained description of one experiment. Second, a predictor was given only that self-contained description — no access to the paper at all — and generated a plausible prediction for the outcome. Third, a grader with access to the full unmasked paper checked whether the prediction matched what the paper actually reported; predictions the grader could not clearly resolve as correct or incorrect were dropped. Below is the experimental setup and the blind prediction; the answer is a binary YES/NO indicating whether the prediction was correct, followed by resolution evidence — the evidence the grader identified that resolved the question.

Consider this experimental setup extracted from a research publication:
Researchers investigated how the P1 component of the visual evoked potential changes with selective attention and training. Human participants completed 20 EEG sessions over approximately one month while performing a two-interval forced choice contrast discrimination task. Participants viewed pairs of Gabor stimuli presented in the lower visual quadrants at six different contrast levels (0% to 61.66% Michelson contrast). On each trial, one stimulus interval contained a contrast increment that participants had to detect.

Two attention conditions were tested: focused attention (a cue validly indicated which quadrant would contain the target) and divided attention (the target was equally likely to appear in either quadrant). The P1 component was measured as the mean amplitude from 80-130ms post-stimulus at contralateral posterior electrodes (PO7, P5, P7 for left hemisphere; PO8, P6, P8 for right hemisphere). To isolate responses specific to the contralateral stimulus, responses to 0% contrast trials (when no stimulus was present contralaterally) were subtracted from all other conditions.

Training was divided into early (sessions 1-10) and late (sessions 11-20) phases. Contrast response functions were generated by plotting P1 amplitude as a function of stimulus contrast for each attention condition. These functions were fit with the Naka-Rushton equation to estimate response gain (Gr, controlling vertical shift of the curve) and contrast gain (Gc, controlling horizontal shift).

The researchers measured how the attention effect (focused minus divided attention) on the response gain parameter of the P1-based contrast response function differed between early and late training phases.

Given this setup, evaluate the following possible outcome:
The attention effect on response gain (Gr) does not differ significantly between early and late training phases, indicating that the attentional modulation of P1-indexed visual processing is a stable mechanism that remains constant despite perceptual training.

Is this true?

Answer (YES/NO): NO